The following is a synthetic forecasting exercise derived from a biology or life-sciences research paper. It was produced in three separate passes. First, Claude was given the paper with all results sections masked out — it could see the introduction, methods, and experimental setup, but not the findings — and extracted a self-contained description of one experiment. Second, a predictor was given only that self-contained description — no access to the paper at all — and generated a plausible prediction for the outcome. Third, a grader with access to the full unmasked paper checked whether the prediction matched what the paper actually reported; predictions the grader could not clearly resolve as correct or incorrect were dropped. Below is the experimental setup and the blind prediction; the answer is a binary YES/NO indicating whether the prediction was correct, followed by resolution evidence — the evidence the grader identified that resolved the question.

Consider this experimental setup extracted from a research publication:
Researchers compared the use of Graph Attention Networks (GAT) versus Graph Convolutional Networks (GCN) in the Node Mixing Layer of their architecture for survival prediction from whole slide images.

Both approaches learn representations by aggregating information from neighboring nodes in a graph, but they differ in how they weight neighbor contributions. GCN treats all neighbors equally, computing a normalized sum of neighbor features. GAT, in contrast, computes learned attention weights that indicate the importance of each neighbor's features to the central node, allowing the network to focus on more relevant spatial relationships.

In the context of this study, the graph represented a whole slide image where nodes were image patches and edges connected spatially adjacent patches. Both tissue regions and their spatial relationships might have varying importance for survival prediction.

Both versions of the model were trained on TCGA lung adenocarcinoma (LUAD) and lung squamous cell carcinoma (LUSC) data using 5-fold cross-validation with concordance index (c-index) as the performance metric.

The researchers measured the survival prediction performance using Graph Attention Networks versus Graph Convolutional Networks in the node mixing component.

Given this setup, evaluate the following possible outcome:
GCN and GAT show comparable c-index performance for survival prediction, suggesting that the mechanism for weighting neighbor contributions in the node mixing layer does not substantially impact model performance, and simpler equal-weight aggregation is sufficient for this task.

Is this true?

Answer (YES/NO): NO